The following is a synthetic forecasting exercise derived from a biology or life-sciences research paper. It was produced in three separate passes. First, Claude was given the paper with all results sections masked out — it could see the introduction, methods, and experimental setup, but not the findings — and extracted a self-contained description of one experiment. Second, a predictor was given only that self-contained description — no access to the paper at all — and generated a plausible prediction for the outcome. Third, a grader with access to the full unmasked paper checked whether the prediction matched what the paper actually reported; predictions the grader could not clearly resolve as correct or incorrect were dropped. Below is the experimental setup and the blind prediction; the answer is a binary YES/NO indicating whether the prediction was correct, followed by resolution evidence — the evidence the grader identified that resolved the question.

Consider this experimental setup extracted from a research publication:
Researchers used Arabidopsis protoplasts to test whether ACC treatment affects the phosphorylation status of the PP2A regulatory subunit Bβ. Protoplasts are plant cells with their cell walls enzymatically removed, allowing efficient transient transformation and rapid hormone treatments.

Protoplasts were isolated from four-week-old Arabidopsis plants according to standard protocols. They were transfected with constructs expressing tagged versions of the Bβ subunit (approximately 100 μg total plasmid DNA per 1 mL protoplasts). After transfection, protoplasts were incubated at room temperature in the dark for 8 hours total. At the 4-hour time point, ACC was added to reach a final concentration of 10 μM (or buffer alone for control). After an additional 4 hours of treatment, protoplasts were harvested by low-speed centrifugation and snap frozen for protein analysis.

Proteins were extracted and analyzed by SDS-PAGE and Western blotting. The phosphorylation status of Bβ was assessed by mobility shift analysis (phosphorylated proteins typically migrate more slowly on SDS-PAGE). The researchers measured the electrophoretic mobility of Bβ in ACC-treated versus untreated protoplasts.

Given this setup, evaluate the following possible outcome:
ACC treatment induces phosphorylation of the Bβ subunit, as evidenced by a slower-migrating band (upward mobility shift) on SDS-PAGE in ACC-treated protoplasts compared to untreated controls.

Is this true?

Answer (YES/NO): NO